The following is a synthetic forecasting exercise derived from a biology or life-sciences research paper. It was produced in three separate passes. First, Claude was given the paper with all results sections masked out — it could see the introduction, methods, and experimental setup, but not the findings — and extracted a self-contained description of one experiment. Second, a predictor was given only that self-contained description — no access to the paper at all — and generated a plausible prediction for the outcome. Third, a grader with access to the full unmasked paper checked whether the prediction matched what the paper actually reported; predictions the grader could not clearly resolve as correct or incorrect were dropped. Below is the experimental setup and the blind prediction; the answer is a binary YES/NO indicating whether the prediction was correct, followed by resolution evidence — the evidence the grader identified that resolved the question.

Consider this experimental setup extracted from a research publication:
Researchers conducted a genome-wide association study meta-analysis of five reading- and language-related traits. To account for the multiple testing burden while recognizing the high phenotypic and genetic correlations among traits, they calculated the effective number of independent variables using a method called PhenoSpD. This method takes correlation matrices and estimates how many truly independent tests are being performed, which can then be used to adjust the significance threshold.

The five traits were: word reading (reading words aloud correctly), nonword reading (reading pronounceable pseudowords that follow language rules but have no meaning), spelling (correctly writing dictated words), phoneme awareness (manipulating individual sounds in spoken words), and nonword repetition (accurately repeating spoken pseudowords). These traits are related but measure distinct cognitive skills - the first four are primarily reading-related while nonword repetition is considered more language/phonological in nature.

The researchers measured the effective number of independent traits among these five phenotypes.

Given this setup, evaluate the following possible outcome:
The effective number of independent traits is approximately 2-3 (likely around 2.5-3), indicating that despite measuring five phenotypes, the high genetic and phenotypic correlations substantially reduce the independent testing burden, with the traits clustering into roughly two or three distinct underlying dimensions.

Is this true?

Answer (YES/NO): NO